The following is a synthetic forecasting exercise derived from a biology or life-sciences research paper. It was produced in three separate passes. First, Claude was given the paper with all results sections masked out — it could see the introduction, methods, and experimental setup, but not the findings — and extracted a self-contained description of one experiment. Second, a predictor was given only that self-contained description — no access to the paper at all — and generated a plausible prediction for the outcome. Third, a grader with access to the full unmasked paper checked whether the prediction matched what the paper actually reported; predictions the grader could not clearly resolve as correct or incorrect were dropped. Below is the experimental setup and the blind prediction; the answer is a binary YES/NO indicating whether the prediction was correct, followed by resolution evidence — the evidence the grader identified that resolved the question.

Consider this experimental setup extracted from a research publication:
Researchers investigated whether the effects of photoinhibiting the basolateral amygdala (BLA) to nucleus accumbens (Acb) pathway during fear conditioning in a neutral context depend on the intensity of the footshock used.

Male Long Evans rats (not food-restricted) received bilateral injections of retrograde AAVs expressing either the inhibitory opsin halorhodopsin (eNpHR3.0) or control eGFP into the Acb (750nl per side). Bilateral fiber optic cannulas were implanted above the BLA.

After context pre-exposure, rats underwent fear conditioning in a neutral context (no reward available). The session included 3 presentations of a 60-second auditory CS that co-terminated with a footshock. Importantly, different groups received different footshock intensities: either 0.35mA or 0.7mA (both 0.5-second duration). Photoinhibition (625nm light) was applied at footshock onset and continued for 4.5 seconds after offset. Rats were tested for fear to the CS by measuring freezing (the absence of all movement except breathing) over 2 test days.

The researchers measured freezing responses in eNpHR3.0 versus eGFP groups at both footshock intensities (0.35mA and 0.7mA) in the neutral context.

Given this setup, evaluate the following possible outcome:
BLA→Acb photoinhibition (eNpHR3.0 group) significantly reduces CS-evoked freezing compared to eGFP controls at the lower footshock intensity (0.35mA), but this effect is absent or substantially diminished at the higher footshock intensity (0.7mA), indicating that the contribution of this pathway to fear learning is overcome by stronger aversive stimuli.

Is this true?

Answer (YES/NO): NO